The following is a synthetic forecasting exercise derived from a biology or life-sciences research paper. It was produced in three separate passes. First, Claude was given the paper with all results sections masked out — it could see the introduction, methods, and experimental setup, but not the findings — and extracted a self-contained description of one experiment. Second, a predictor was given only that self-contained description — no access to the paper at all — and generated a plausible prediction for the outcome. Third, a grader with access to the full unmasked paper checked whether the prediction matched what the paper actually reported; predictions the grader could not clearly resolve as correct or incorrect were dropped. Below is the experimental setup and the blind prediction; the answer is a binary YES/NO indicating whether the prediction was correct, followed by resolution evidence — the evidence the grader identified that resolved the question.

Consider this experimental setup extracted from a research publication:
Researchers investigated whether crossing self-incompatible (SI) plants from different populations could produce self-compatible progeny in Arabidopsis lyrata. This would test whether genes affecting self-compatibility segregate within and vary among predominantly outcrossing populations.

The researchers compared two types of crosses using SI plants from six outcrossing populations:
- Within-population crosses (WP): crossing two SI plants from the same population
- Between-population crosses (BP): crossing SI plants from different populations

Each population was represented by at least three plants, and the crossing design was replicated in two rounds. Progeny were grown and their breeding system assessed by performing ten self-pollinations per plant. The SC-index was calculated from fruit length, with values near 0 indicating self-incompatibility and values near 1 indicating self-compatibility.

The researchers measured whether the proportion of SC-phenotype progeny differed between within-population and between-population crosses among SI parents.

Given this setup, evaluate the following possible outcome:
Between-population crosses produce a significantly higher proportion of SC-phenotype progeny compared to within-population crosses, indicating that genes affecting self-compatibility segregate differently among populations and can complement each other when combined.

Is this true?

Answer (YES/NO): NO